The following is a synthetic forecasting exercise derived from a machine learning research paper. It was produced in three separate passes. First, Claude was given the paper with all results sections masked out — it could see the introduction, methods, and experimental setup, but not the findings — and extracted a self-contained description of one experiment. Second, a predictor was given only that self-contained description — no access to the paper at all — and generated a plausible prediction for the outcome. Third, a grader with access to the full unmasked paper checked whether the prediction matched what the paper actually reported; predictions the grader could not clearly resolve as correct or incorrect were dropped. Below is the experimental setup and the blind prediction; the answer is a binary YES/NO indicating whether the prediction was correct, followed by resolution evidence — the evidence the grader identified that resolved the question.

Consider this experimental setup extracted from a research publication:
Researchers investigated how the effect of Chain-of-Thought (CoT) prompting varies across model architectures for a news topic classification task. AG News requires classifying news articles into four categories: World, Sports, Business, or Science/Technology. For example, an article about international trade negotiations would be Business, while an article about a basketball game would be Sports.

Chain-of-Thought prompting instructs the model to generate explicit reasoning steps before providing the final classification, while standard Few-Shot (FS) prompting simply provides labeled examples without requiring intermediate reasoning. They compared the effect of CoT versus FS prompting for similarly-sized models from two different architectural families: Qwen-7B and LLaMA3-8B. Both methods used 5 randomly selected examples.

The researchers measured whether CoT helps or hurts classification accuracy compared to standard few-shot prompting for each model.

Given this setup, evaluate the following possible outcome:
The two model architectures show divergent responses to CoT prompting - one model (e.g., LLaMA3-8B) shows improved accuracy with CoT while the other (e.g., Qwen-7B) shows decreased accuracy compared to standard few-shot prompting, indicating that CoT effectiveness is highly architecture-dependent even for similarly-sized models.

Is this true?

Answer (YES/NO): YES